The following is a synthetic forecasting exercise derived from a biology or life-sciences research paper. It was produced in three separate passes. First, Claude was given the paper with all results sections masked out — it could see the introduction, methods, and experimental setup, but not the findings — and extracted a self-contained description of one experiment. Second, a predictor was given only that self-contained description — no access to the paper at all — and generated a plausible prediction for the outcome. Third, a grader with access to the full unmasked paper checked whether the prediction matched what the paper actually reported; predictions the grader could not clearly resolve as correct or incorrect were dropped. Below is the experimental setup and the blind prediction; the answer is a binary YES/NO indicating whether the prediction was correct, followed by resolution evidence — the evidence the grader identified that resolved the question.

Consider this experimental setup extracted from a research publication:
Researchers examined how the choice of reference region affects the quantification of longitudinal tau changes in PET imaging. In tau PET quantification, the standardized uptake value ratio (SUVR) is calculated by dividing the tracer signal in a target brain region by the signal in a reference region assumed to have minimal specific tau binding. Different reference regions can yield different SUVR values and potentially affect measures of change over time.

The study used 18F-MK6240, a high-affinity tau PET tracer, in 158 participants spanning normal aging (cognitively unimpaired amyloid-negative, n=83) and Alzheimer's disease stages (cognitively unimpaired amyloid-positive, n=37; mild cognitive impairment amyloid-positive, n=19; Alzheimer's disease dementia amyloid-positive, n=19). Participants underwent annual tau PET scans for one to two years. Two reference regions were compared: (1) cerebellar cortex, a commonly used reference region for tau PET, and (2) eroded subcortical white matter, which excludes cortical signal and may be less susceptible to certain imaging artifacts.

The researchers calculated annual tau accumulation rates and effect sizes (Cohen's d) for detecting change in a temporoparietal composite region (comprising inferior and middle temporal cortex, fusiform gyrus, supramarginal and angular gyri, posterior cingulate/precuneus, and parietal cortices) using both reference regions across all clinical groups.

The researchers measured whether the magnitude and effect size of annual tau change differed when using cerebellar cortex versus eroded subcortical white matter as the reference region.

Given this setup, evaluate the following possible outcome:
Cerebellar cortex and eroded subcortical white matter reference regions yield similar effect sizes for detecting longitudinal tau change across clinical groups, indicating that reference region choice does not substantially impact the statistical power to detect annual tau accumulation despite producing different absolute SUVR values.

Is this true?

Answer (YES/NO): NO